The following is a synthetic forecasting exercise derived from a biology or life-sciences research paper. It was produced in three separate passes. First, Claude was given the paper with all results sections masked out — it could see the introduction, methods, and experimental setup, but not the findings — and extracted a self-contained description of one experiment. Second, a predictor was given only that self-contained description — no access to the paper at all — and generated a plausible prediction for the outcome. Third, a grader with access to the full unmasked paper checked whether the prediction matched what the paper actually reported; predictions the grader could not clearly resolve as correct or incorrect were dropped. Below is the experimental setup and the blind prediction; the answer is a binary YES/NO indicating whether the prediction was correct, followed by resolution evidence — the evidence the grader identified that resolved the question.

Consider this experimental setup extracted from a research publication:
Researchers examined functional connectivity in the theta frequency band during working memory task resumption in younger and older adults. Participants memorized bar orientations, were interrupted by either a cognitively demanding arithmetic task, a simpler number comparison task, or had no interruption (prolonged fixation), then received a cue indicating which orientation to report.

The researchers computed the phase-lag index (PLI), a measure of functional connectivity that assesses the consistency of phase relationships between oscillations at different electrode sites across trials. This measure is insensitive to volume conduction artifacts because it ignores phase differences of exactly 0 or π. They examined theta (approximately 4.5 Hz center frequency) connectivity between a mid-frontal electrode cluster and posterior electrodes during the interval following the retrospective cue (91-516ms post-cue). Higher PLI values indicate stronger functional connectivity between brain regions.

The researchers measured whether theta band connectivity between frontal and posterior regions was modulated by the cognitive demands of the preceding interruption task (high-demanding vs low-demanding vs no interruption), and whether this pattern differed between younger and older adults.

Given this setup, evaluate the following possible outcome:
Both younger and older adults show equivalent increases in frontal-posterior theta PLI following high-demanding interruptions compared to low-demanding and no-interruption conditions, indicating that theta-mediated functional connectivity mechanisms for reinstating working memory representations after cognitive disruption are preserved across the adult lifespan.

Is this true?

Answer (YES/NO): NO